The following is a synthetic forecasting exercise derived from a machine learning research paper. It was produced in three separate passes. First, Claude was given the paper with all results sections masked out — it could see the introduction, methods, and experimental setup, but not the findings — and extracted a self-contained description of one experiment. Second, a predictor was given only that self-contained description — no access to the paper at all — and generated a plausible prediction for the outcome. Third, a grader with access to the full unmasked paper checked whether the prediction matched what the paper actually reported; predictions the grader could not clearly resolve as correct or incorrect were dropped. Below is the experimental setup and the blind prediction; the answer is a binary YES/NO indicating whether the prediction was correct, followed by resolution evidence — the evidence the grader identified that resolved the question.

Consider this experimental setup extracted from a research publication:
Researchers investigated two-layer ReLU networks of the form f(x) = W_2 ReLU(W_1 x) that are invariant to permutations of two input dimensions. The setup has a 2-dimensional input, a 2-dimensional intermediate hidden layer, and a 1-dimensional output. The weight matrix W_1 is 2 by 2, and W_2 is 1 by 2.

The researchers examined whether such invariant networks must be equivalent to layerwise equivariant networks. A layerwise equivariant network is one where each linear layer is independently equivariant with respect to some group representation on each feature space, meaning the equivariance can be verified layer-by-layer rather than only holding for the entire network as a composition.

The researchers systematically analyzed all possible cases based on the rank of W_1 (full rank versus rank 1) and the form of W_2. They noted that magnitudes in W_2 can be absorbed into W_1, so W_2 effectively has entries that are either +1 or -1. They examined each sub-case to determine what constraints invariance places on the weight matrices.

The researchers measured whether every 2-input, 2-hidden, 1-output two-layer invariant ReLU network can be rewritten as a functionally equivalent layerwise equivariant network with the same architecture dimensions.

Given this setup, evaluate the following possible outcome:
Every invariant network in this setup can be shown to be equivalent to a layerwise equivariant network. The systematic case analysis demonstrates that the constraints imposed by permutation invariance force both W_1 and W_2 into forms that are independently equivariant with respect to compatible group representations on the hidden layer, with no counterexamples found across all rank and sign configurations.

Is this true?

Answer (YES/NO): YES